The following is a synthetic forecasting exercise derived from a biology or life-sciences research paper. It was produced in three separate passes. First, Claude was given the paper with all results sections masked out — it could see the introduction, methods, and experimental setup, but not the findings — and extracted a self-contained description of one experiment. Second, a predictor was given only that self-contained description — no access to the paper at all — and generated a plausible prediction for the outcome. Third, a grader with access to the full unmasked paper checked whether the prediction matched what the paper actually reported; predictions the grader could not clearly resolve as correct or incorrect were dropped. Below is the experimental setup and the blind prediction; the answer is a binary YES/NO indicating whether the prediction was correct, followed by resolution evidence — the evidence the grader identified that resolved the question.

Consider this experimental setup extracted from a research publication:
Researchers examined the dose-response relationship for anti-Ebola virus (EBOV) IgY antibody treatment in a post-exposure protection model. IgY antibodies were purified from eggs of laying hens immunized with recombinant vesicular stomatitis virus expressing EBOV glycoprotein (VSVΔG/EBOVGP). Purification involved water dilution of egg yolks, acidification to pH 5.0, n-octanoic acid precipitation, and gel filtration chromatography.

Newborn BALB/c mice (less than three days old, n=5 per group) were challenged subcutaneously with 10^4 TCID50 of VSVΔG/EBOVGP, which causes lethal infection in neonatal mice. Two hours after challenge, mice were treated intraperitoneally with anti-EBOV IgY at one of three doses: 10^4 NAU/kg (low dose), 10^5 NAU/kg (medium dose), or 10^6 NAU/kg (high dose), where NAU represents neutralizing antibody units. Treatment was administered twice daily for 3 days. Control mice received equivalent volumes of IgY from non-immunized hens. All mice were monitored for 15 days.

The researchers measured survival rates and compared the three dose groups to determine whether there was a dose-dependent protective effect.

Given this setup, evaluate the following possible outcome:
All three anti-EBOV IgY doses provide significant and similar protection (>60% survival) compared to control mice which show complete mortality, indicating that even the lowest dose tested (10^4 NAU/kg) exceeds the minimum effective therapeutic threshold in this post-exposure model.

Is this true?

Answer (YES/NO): NO